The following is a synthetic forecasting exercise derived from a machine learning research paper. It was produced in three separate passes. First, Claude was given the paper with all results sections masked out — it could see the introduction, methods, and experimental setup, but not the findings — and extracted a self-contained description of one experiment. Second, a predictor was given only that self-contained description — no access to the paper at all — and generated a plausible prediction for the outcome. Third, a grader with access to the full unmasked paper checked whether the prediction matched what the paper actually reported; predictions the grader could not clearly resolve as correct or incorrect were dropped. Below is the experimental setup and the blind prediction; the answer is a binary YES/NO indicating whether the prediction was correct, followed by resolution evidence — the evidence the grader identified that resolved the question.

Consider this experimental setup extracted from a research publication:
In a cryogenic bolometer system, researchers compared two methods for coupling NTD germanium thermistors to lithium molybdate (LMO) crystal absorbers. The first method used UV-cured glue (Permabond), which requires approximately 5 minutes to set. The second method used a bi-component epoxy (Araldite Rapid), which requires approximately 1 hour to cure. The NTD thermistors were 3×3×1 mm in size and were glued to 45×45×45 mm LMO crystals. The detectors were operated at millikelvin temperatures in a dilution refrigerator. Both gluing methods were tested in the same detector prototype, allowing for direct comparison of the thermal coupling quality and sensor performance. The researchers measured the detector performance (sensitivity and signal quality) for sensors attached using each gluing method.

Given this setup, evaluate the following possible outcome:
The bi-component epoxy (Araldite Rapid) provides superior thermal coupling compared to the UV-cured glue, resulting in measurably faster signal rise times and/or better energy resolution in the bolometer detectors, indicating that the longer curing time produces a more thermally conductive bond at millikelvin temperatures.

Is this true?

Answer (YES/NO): NO